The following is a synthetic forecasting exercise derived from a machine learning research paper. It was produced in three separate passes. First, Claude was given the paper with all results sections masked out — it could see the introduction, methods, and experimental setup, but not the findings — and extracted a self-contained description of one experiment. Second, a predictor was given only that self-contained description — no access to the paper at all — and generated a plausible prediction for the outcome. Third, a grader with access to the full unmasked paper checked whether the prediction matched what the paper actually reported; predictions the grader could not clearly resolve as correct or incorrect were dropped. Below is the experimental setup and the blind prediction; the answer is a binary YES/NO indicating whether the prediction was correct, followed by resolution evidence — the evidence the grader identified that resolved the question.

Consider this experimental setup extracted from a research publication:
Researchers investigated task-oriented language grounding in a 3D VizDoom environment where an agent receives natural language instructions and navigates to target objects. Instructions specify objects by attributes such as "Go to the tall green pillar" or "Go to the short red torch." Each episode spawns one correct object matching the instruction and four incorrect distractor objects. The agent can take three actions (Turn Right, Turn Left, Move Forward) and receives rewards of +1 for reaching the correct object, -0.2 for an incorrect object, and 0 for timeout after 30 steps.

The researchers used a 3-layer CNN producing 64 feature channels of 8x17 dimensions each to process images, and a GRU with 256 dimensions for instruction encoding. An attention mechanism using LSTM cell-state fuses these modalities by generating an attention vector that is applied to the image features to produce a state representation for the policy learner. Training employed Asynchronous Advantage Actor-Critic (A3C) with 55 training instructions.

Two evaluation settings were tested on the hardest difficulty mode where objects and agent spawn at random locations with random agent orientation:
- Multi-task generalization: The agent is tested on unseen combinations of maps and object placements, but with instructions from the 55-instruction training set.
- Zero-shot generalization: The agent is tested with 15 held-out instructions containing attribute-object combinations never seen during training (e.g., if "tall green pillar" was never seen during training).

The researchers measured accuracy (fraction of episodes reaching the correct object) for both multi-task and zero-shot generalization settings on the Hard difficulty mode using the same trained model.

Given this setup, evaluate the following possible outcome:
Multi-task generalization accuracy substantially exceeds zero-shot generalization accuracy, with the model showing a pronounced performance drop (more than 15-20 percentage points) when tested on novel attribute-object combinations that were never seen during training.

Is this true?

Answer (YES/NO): NO